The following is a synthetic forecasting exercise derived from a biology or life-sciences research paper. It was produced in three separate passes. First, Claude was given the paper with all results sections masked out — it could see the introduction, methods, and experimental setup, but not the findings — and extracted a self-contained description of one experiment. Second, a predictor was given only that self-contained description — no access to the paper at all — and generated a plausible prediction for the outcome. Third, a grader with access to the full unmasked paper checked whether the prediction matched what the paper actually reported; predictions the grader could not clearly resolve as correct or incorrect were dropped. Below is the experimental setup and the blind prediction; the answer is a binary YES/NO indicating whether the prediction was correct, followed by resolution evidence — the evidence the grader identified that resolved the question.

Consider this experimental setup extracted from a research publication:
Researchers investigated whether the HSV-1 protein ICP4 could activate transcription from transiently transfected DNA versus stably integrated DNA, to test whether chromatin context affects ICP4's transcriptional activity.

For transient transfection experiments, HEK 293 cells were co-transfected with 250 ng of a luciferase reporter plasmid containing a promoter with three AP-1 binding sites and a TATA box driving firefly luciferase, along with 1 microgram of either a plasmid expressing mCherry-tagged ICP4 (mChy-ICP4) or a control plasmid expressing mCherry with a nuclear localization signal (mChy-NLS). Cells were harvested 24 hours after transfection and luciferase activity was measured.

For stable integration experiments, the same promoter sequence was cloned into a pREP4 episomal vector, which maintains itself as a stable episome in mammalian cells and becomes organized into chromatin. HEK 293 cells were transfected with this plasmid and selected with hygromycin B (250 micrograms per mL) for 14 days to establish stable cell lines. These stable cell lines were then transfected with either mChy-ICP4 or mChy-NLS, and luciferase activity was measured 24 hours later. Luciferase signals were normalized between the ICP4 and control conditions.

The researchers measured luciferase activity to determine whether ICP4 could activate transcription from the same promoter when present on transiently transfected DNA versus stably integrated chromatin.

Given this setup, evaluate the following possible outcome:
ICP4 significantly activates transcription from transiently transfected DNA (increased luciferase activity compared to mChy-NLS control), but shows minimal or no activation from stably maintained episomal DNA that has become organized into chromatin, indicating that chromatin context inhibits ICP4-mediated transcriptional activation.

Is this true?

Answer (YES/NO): YES